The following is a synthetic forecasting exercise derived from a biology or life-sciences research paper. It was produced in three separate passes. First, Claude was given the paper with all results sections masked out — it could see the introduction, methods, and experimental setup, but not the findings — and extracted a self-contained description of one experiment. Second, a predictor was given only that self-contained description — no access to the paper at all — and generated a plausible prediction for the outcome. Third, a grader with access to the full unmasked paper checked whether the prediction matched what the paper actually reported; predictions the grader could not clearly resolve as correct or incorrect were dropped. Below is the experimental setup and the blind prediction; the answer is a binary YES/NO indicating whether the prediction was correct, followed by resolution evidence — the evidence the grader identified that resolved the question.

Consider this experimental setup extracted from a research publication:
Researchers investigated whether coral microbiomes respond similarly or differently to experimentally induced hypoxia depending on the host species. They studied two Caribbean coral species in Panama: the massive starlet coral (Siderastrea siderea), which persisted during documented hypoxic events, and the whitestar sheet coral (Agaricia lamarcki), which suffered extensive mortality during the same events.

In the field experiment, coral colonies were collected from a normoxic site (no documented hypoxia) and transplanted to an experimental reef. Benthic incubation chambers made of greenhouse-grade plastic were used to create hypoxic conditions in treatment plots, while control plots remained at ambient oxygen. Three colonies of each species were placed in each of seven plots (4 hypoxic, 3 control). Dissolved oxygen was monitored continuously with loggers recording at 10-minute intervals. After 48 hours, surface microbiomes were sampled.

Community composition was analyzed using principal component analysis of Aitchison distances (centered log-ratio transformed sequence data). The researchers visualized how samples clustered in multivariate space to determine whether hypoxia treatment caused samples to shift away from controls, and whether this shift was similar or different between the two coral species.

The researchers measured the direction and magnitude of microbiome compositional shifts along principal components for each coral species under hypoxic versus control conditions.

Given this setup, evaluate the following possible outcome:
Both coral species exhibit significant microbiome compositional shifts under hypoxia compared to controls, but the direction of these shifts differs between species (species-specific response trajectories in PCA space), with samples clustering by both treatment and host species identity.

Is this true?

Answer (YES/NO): NO